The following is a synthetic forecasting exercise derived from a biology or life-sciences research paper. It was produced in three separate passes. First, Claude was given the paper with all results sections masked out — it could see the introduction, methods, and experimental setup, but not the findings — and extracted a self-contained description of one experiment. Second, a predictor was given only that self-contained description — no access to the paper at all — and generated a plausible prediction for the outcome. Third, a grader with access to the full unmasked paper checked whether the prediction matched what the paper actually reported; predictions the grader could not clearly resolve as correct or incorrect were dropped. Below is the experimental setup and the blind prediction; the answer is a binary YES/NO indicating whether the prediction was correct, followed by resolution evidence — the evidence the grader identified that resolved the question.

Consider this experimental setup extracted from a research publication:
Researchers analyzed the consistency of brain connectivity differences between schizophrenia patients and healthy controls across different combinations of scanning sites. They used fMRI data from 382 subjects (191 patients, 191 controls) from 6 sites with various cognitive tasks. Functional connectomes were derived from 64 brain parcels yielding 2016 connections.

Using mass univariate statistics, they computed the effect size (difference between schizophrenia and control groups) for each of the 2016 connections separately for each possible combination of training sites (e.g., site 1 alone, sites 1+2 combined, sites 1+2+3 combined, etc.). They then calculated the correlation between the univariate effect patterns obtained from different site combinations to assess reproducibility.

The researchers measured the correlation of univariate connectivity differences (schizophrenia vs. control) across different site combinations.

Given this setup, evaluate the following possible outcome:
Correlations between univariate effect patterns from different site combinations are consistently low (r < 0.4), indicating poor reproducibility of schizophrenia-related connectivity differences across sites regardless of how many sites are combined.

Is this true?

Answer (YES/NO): NO